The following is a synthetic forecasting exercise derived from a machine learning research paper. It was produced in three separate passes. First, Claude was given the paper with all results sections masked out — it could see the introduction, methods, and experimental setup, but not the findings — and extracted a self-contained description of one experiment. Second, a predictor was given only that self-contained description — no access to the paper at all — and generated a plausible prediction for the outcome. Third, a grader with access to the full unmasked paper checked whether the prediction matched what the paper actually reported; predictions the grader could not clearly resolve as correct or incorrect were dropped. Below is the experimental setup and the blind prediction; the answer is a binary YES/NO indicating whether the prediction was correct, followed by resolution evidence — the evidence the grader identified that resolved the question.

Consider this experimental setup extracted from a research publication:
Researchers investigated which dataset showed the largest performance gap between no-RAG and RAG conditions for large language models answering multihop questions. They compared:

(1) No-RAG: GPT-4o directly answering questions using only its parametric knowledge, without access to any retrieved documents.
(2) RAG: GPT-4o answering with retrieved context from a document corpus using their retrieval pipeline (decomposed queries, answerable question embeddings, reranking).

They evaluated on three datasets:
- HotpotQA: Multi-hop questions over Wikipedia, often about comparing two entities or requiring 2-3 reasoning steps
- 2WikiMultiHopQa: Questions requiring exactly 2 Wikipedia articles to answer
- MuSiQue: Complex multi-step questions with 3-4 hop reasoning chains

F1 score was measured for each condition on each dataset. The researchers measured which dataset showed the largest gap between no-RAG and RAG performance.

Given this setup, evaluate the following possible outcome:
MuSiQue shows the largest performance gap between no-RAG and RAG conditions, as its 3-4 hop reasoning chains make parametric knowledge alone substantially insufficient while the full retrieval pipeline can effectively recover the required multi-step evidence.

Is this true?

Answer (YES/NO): NO